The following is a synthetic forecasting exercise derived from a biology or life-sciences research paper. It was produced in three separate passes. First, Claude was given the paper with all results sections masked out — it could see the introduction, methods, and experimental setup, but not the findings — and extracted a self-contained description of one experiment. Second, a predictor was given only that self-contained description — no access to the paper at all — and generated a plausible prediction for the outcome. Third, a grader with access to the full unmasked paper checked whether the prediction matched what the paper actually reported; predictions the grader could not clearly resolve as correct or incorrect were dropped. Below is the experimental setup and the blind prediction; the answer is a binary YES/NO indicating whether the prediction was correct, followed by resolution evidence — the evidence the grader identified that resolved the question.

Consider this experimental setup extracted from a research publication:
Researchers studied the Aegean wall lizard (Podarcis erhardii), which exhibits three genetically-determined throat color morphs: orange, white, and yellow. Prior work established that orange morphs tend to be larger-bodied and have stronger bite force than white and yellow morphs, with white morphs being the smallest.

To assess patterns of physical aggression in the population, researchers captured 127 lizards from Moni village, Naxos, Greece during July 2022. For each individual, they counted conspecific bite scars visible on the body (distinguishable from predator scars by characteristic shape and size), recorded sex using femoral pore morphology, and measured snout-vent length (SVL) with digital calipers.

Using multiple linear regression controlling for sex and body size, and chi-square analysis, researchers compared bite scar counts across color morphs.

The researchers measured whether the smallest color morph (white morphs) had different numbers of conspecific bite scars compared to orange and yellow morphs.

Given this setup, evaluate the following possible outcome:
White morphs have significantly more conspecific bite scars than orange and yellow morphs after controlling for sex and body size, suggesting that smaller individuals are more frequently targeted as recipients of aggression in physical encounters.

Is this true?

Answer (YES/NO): NO